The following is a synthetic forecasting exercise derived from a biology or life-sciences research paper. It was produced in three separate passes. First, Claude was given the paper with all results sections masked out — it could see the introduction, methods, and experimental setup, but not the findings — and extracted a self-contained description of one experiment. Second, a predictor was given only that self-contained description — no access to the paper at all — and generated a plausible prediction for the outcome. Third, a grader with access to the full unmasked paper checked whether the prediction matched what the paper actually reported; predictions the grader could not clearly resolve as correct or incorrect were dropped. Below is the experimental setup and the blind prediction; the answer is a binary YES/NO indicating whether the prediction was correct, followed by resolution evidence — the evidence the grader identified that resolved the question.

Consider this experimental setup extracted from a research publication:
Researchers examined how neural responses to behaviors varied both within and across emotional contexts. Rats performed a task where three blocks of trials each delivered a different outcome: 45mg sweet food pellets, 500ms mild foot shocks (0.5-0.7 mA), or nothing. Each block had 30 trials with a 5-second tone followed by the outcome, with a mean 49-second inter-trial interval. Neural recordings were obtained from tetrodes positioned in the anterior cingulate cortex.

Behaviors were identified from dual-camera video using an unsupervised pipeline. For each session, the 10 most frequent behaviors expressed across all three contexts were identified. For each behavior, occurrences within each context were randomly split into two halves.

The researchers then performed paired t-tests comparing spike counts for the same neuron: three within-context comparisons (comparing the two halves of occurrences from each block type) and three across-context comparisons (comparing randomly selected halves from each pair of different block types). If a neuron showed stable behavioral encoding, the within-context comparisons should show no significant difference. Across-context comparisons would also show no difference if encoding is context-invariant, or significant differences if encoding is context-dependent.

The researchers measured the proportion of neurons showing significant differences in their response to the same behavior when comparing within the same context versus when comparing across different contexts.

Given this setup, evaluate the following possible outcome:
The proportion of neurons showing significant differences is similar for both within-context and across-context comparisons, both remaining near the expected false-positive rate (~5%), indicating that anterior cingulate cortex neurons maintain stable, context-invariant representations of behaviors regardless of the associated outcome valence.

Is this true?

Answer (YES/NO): NO